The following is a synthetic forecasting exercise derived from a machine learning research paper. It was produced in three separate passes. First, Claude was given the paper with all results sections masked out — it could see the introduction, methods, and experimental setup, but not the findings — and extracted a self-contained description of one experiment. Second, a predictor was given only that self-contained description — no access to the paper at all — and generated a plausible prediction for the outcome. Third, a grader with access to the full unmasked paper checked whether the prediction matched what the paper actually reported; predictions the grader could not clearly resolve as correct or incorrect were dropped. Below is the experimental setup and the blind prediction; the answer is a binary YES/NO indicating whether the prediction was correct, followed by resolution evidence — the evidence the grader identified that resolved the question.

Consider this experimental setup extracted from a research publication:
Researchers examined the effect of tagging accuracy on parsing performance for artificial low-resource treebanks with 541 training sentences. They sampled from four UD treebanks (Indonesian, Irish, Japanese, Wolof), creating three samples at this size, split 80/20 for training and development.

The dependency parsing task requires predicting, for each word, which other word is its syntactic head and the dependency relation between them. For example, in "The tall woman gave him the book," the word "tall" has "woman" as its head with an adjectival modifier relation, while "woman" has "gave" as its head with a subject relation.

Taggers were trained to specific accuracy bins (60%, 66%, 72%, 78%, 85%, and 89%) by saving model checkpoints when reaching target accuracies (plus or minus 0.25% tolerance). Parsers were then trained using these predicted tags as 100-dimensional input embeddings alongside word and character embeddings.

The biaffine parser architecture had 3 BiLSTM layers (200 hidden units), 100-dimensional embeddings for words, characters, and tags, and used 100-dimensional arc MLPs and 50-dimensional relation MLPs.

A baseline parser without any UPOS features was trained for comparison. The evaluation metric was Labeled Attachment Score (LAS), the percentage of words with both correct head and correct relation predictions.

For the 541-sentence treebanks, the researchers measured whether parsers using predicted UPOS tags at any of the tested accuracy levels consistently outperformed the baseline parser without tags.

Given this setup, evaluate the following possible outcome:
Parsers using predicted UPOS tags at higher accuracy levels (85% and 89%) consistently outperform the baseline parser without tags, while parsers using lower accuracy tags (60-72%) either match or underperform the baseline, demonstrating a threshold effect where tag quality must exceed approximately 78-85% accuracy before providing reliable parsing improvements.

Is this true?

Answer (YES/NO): NO